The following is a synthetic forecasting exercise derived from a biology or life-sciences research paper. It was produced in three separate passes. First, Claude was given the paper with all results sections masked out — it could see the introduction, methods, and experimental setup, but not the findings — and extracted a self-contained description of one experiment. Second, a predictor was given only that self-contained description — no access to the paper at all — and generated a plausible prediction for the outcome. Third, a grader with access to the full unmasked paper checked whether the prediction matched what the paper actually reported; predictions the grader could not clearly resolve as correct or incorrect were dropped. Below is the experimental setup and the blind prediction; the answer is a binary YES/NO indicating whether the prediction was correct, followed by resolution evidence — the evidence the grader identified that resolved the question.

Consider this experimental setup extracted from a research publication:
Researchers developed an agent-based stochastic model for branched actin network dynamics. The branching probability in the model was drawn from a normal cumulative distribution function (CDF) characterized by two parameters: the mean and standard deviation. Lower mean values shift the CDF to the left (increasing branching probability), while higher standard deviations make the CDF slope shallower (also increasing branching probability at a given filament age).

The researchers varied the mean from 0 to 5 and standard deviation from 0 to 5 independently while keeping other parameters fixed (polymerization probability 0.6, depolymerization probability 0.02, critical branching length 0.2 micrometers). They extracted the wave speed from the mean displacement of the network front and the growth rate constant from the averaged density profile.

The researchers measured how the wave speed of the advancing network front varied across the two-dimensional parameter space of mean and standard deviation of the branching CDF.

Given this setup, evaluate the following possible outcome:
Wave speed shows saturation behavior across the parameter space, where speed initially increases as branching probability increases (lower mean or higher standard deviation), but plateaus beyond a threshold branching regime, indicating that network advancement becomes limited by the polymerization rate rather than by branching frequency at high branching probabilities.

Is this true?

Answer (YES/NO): NO